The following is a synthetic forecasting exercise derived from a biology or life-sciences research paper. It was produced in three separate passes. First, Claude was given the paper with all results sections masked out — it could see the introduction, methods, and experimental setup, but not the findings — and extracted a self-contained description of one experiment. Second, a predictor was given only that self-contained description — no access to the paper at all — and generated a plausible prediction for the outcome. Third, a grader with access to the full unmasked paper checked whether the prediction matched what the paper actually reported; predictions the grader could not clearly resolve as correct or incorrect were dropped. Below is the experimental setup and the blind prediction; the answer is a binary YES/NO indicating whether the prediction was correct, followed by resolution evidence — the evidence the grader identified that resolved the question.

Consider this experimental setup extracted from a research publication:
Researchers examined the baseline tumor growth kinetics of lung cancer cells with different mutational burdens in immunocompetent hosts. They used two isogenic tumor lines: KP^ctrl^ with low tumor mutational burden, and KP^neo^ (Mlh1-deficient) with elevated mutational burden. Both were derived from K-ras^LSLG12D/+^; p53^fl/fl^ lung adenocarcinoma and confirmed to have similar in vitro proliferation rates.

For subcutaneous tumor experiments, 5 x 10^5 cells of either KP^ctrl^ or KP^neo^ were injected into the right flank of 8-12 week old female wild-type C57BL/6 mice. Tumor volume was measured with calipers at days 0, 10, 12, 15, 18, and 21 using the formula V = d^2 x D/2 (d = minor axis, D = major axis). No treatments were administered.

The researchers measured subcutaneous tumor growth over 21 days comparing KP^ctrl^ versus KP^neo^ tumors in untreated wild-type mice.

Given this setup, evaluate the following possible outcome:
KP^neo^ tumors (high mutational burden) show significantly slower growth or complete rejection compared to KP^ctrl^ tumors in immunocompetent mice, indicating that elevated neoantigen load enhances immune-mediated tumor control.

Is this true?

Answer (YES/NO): YES